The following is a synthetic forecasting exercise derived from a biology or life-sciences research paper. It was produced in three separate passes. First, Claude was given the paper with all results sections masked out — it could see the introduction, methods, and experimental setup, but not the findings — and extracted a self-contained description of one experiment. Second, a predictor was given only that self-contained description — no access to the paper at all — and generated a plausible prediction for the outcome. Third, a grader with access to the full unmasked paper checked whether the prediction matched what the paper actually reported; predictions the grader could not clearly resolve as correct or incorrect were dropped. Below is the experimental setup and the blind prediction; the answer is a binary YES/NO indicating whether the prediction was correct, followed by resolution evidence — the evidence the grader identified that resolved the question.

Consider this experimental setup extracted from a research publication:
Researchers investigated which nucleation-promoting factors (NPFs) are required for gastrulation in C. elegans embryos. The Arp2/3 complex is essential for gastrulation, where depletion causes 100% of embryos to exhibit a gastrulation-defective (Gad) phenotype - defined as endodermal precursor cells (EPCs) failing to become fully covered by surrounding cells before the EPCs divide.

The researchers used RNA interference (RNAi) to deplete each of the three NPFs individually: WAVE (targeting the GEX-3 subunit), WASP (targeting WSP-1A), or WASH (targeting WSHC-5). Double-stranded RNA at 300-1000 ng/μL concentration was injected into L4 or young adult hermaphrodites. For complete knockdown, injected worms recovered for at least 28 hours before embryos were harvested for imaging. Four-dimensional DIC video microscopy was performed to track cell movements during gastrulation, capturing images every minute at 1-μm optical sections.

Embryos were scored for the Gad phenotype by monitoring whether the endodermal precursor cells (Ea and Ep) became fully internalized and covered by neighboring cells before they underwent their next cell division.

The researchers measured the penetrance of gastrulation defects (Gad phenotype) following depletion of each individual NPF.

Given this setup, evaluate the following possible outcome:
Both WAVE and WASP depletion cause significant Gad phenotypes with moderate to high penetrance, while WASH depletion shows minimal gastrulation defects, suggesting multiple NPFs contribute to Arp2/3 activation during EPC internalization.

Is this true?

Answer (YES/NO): NO